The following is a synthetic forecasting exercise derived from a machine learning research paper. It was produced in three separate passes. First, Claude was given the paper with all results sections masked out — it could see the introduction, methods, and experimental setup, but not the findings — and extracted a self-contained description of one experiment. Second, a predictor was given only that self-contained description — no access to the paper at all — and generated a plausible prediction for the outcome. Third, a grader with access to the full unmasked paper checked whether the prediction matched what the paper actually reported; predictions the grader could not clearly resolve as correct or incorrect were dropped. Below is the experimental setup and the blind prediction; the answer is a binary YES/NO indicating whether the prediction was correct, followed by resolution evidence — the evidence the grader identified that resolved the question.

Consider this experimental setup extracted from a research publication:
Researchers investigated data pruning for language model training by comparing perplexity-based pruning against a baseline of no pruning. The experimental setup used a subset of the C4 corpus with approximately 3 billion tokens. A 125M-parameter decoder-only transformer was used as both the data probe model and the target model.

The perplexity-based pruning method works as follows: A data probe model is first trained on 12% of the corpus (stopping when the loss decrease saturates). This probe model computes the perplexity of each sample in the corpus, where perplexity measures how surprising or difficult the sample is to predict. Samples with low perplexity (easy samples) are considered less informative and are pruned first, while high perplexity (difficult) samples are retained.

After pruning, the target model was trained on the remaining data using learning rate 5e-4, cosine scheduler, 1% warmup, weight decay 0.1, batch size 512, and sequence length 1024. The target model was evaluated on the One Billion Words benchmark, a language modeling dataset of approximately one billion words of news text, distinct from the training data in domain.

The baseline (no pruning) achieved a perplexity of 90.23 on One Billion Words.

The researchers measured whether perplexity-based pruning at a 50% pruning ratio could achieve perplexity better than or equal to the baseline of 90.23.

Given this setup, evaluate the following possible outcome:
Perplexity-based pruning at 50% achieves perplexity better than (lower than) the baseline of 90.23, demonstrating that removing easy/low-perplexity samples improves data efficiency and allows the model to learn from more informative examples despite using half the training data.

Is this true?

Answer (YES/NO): NO